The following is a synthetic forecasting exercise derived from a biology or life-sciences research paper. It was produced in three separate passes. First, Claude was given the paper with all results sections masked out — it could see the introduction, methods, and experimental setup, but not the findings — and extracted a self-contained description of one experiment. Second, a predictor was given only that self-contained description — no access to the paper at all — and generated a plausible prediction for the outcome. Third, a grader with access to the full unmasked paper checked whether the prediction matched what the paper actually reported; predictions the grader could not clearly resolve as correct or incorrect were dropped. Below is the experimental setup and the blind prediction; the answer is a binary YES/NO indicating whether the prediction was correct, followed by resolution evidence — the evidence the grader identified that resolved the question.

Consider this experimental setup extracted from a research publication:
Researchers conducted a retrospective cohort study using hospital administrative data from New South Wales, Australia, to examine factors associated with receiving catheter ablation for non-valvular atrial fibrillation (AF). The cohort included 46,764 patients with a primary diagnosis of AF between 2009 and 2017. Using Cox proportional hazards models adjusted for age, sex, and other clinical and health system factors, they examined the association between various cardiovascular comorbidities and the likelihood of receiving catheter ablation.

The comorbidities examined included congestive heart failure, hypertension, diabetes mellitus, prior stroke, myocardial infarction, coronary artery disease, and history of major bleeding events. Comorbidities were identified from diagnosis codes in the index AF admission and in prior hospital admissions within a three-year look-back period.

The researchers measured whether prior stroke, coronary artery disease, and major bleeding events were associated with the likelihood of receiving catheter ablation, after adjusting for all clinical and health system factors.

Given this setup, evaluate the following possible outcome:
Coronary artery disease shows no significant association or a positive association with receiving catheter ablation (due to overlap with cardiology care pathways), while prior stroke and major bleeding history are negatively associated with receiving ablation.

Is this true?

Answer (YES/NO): NO